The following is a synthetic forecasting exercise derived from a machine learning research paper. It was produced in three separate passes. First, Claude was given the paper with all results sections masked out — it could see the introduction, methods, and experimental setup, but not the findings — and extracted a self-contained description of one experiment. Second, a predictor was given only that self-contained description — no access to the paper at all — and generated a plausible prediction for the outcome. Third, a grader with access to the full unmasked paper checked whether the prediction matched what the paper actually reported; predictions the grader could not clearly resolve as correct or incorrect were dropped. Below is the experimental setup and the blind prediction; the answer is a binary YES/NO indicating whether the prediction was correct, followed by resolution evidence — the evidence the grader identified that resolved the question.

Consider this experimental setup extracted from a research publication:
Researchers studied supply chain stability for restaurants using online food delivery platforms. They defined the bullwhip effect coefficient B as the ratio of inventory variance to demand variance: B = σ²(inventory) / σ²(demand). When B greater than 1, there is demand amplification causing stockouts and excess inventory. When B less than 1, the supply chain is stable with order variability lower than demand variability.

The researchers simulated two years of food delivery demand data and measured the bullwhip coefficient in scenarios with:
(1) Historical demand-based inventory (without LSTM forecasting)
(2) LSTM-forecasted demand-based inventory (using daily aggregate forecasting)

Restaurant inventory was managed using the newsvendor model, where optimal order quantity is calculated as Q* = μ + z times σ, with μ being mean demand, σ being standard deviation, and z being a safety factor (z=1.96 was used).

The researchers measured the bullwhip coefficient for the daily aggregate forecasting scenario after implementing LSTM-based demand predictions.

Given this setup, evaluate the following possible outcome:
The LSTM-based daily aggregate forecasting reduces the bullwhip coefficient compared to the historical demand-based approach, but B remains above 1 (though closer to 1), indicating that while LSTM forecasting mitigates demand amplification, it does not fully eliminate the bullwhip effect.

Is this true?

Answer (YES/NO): NO